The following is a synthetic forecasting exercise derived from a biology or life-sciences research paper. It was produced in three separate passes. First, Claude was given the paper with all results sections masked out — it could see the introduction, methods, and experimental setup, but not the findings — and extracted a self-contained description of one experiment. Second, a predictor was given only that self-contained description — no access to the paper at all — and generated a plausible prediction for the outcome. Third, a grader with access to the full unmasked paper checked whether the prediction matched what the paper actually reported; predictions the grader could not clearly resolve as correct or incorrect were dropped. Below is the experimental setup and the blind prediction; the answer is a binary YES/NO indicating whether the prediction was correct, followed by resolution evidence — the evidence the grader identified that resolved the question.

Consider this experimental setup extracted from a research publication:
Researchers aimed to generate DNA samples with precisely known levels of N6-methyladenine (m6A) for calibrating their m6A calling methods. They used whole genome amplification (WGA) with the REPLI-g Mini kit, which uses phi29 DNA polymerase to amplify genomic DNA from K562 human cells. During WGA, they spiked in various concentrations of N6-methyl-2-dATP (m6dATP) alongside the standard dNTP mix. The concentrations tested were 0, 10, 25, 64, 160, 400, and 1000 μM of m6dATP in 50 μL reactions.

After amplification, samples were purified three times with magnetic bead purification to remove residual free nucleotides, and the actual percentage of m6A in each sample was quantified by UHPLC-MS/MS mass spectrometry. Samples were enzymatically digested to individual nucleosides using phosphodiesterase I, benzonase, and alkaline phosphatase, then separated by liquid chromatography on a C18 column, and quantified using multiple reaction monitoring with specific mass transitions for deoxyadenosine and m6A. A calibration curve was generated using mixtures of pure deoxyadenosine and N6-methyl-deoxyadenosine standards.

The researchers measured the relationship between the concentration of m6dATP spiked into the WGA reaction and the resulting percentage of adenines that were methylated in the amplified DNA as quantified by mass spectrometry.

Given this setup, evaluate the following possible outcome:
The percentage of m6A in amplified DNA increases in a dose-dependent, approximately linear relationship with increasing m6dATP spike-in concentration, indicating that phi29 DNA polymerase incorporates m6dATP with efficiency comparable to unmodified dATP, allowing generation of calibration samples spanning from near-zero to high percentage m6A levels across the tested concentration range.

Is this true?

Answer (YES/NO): NO